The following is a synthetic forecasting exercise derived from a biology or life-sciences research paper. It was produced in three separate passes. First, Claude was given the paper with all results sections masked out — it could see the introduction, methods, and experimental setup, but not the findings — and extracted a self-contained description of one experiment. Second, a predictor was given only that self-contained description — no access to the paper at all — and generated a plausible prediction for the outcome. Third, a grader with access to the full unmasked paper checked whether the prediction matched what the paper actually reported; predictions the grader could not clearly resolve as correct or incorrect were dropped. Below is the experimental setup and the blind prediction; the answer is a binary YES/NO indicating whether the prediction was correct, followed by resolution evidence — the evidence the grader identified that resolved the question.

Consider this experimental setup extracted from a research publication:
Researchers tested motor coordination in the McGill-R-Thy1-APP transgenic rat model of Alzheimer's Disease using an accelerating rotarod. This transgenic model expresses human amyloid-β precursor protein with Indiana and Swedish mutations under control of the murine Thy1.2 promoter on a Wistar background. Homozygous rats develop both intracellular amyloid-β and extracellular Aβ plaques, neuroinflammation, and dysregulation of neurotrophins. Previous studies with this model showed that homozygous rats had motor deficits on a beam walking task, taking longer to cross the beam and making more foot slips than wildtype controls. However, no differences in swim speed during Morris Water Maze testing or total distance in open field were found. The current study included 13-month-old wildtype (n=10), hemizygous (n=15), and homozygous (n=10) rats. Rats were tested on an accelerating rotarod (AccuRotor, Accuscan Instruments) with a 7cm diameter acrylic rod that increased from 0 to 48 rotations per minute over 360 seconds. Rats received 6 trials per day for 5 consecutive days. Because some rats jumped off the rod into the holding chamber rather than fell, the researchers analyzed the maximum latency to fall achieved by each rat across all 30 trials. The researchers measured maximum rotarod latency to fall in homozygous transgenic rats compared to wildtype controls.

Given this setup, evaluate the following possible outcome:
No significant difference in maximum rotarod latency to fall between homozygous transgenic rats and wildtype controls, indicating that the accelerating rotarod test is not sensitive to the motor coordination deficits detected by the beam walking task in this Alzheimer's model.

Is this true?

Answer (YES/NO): NO